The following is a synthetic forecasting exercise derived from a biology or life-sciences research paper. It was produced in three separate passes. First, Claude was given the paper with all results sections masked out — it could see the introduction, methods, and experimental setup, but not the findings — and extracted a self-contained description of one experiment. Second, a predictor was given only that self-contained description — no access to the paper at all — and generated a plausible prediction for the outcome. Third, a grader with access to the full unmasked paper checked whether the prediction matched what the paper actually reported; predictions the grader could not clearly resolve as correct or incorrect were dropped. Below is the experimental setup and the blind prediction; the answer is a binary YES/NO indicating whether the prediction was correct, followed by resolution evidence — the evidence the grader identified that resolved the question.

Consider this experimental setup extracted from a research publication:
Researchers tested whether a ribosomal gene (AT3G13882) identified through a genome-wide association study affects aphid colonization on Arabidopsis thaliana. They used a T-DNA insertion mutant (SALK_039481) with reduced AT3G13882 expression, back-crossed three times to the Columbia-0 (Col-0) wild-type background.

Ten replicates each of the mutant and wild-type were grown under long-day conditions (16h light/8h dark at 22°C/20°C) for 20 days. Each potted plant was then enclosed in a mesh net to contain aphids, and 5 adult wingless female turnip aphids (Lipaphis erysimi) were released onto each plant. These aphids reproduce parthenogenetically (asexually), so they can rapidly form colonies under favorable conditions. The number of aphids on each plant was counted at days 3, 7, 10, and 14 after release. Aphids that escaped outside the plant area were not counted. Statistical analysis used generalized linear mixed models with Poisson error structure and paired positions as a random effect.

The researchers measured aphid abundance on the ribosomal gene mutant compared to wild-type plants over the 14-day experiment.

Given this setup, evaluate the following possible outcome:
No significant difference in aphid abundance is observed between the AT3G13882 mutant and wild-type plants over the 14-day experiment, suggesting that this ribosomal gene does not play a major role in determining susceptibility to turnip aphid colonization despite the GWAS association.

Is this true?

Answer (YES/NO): NO